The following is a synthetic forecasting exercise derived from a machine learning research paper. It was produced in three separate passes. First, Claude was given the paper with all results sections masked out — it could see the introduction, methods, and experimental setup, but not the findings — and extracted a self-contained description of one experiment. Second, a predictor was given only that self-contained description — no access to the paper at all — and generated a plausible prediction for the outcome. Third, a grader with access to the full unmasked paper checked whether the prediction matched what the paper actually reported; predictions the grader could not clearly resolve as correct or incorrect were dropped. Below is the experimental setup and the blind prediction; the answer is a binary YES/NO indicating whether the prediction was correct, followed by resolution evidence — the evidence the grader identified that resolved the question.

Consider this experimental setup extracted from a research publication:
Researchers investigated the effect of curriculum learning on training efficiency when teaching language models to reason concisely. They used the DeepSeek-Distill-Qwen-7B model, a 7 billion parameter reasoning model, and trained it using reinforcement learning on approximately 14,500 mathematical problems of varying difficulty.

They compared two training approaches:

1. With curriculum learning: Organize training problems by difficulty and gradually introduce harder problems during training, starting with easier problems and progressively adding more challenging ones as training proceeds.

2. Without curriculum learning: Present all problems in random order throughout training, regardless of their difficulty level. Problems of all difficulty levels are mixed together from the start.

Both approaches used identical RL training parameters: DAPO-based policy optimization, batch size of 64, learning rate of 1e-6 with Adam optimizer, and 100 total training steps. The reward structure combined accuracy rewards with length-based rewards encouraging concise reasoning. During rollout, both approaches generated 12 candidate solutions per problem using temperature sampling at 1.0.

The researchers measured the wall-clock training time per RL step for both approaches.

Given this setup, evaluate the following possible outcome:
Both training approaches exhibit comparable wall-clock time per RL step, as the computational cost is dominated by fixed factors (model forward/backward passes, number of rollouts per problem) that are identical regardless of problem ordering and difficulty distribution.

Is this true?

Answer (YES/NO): NO